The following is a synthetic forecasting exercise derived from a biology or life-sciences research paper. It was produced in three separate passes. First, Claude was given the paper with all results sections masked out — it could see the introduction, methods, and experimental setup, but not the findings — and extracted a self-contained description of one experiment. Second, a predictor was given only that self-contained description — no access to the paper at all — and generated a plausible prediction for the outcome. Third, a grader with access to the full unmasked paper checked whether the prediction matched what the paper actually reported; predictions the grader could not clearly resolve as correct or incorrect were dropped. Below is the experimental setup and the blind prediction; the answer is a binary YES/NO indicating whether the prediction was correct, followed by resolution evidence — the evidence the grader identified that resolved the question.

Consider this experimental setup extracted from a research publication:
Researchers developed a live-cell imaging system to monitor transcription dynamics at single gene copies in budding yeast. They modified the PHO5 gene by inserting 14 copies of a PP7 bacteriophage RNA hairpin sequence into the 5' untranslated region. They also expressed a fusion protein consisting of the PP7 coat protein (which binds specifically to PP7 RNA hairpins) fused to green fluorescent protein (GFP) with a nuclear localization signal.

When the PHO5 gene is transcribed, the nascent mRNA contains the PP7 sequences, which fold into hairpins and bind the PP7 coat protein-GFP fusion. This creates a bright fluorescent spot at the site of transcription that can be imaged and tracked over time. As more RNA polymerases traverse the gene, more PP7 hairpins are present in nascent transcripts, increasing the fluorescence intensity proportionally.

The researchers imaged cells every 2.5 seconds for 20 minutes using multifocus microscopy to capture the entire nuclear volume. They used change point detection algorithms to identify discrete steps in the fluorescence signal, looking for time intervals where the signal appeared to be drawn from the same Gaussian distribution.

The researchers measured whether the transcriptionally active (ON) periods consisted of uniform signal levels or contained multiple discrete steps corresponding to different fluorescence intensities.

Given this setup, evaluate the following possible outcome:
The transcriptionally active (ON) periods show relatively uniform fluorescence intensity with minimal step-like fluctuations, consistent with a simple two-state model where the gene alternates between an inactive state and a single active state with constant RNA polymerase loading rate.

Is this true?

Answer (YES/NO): NO